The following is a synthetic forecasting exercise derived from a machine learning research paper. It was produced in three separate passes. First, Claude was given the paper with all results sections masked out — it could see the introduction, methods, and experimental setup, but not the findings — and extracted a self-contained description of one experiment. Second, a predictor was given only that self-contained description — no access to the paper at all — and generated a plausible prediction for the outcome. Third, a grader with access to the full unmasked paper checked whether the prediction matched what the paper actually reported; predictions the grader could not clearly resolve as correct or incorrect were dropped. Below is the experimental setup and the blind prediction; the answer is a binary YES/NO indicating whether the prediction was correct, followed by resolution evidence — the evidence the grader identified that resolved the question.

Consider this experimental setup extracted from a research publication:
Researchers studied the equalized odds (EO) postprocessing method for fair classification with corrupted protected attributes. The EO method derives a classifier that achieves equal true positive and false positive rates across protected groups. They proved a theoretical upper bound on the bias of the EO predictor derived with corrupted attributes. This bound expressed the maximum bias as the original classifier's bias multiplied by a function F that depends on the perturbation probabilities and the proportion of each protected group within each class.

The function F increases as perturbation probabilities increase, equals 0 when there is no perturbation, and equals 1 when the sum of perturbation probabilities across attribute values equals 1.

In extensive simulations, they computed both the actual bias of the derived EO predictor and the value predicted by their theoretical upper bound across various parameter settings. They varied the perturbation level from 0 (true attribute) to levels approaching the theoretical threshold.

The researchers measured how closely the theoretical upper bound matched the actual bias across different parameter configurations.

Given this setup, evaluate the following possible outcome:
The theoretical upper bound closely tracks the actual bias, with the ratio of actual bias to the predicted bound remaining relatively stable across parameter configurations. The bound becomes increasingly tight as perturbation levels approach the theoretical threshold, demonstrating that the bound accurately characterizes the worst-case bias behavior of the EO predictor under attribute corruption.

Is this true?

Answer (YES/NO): NO